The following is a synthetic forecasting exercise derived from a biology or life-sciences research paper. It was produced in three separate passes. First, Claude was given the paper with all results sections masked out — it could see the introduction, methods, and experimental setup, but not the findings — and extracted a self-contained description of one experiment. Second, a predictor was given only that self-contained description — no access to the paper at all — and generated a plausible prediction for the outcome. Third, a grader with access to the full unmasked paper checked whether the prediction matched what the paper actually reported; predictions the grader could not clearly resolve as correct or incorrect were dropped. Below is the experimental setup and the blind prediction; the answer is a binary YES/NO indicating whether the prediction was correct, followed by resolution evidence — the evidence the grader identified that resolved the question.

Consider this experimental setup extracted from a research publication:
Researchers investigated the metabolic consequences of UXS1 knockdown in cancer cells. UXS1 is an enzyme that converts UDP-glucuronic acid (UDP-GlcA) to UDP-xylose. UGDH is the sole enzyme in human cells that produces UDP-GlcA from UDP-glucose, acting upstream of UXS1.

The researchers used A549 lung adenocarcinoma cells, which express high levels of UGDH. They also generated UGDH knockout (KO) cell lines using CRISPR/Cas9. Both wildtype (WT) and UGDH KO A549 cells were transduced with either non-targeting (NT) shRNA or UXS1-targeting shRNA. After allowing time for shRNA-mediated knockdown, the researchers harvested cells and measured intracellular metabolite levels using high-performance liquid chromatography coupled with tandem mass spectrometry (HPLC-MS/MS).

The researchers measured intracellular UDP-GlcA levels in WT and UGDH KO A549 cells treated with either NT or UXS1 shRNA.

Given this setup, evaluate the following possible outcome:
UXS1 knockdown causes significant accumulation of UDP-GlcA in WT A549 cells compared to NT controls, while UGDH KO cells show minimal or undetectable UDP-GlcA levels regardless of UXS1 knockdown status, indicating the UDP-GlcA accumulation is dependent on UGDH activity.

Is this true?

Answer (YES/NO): YES